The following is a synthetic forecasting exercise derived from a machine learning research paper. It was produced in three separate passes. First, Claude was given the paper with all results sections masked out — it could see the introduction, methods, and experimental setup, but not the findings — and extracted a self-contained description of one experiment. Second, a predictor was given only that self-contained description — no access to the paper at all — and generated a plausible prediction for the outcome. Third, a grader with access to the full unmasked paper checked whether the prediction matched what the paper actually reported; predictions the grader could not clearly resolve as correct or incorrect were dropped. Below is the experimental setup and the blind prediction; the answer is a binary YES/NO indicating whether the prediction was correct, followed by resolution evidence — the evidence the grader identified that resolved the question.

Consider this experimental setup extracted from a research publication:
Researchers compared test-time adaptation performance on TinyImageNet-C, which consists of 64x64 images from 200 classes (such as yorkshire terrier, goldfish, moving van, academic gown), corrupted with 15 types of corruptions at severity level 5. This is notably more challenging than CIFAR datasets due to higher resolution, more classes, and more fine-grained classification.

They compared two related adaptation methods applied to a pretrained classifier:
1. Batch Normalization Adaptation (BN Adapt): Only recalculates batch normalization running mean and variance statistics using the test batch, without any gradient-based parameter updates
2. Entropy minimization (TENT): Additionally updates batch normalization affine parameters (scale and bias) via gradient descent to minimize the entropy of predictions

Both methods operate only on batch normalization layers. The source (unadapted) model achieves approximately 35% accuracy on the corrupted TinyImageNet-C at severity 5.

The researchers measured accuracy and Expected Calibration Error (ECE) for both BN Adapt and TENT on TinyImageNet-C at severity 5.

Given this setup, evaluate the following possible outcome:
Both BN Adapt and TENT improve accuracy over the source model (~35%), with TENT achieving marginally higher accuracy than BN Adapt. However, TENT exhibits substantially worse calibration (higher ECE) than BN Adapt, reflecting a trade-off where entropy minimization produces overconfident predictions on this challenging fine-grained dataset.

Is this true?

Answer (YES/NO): NO